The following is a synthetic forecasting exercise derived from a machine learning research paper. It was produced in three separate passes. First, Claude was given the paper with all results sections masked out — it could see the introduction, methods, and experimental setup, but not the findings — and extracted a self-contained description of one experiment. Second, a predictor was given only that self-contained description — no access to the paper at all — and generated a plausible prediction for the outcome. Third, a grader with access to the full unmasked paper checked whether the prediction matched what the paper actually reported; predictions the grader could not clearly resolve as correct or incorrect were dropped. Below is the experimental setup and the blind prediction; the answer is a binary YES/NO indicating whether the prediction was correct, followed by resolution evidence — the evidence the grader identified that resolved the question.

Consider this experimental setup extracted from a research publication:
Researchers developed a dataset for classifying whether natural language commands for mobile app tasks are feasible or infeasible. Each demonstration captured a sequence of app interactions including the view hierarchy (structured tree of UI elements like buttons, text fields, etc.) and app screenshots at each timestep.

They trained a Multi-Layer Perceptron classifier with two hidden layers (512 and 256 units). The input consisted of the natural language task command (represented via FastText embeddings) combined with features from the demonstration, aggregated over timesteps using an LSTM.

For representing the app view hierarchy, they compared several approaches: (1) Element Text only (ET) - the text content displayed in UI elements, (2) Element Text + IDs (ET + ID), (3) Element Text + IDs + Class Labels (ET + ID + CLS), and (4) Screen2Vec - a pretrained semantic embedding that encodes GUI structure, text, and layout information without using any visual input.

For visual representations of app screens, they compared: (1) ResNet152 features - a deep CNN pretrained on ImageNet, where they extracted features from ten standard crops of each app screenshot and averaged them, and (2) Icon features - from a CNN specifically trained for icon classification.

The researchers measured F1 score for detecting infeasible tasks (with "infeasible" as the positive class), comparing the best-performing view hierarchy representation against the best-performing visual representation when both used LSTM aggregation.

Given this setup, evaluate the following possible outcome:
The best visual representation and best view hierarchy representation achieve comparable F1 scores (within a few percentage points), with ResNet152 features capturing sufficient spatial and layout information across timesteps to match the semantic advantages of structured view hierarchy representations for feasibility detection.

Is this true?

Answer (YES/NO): NO